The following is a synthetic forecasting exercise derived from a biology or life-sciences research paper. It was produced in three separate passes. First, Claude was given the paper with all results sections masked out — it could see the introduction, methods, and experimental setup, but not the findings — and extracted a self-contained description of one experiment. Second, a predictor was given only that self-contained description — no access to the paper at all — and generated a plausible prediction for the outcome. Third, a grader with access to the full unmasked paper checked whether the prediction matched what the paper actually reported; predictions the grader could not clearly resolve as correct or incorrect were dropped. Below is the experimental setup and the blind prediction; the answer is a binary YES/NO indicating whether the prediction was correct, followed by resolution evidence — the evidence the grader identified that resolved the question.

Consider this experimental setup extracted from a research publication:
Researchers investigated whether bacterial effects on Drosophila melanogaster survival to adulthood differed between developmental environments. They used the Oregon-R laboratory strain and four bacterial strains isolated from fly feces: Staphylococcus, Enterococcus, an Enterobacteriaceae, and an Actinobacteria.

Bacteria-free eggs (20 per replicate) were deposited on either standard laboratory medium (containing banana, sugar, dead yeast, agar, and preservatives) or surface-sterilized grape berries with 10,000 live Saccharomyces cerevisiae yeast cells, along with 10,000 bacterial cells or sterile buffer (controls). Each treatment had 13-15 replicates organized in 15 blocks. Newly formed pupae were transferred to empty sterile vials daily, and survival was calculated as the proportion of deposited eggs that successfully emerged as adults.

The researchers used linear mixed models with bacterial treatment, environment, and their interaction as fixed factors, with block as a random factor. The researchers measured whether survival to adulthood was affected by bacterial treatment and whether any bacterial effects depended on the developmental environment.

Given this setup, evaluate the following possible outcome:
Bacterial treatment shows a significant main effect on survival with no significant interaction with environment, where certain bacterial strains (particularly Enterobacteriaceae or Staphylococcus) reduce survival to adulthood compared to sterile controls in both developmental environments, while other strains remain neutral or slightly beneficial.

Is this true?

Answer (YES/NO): NO